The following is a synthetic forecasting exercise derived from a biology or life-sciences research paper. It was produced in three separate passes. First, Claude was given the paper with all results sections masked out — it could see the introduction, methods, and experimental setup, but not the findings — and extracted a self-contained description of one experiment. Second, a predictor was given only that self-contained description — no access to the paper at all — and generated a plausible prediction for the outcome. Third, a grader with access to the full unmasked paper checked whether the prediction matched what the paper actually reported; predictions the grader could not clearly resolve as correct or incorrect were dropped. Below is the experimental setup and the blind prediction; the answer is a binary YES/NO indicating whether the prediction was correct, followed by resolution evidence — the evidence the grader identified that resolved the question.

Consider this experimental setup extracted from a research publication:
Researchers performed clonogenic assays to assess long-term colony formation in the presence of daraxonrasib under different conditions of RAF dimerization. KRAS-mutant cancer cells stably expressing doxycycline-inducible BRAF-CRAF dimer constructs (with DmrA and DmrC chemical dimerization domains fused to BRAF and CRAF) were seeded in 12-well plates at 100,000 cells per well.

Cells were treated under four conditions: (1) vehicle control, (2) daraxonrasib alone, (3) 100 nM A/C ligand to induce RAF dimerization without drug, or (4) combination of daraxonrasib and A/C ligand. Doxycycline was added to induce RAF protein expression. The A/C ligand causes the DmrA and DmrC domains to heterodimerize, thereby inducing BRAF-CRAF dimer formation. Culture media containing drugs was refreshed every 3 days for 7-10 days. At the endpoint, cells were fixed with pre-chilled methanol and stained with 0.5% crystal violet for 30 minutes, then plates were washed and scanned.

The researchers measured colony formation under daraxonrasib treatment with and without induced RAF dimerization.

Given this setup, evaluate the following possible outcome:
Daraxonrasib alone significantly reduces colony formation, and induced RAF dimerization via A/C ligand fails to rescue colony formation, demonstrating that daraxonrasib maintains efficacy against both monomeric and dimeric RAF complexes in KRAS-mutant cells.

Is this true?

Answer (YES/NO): NO